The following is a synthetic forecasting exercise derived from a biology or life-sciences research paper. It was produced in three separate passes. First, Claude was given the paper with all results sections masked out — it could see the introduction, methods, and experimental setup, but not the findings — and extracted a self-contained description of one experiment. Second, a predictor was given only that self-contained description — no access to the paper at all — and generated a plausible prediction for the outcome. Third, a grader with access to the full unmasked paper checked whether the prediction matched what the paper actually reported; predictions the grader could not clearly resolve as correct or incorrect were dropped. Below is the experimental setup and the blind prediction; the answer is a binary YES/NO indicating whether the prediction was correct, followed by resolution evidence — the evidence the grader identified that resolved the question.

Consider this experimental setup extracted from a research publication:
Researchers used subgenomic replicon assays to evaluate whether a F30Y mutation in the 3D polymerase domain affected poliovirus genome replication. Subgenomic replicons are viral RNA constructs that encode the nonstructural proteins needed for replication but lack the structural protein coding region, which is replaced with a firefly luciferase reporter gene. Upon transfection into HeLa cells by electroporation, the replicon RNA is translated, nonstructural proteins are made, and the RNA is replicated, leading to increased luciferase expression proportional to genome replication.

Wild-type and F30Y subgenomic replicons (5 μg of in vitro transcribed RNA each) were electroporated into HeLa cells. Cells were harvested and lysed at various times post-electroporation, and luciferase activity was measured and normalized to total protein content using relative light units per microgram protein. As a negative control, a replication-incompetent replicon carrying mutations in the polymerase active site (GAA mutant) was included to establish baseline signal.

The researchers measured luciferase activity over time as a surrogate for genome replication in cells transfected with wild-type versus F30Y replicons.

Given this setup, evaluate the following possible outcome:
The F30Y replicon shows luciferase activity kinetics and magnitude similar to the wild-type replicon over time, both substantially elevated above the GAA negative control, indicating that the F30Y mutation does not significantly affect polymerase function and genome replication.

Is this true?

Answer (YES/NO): YES